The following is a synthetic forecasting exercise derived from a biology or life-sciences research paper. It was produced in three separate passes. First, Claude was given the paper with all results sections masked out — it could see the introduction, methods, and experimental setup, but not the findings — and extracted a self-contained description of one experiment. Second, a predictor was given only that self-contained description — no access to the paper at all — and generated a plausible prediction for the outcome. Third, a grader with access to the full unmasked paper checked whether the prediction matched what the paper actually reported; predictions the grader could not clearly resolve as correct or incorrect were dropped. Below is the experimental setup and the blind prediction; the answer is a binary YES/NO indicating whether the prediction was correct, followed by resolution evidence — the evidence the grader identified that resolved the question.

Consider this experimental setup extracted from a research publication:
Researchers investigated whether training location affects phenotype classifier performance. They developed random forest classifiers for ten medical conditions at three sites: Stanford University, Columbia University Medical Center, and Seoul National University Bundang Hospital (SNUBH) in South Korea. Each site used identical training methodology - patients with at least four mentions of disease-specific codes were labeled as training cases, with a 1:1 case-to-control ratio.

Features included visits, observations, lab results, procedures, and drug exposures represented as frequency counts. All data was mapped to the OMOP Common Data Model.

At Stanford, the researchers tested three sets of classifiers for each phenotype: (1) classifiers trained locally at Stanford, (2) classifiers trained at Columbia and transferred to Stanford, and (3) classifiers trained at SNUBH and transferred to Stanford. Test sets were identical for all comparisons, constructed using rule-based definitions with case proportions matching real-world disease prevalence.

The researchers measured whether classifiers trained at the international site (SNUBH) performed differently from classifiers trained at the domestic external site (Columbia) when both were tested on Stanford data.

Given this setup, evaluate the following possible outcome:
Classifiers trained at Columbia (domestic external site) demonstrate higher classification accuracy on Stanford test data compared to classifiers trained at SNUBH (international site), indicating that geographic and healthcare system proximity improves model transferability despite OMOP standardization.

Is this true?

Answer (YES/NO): YES